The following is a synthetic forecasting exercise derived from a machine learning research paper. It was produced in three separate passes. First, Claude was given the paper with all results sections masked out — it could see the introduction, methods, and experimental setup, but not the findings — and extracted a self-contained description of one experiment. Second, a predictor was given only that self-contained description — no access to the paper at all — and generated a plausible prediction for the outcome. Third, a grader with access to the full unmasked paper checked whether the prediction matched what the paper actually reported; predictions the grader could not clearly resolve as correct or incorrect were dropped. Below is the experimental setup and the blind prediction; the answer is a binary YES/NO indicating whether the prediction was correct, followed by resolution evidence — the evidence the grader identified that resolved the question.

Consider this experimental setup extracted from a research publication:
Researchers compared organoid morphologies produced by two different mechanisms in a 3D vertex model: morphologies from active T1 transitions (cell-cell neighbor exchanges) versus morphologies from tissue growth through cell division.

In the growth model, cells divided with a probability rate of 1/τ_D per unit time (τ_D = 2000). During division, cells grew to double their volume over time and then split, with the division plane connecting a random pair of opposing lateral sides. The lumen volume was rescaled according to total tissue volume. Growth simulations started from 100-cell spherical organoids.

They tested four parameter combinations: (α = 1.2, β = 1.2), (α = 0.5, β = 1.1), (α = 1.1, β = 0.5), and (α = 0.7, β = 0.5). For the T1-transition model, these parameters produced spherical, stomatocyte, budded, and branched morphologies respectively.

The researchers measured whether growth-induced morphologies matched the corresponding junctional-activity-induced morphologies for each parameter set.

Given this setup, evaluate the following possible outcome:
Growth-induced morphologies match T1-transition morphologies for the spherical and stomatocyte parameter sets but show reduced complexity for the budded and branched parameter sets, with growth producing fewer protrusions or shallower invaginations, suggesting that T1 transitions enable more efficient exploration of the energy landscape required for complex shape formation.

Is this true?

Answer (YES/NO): NO